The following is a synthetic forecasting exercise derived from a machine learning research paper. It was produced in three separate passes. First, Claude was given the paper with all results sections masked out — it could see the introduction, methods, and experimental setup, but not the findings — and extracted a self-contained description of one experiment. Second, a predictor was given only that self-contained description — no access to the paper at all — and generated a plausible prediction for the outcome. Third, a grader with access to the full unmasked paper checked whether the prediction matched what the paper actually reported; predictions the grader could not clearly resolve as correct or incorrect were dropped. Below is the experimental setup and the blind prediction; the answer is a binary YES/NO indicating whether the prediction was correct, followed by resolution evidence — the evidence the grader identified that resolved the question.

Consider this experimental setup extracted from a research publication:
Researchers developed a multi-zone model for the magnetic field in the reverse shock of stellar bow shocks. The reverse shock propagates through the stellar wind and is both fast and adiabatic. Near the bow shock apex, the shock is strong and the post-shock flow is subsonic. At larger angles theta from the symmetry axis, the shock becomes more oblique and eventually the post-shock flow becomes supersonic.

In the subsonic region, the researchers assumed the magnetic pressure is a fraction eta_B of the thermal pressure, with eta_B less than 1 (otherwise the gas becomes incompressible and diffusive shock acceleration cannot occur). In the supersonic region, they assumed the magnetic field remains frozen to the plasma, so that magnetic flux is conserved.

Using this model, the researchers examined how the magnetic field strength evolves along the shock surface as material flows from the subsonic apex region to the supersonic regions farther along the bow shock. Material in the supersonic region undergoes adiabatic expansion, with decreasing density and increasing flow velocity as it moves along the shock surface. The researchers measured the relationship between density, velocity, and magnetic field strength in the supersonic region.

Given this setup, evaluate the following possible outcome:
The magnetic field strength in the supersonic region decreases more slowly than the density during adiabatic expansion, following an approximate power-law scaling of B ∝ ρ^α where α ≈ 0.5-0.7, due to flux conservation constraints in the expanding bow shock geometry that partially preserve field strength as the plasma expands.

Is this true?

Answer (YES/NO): NO